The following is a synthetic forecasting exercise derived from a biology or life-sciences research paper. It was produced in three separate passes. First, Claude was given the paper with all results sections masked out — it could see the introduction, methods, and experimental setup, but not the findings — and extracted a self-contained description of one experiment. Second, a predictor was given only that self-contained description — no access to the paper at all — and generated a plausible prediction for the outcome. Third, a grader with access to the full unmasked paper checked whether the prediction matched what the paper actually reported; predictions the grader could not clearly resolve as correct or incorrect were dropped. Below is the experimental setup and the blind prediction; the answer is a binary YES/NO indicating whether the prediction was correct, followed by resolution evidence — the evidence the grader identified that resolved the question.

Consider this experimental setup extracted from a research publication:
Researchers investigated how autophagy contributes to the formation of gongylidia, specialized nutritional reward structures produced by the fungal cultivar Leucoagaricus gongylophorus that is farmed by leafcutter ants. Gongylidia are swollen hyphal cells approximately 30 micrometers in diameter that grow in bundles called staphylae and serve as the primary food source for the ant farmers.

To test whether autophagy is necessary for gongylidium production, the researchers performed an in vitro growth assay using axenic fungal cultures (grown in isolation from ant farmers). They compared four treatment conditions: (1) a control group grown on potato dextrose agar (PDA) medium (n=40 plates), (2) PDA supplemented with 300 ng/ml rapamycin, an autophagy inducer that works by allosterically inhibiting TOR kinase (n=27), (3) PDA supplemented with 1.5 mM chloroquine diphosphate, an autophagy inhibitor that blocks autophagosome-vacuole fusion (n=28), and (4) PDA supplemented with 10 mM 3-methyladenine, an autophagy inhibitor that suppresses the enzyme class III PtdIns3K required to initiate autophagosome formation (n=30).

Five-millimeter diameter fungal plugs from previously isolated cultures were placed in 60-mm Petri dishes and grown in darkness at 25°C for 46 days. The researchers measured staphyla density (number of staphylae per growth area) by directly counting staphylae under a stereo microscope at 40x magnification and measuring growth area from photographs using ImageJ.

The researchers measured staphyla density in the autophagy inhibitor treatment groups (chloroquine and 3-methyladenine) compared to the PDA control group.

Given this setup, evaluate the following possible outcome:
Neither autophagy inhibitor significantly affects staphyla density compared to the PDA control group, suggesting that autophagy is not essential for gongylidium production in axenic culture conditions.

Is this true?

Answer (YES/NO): NO